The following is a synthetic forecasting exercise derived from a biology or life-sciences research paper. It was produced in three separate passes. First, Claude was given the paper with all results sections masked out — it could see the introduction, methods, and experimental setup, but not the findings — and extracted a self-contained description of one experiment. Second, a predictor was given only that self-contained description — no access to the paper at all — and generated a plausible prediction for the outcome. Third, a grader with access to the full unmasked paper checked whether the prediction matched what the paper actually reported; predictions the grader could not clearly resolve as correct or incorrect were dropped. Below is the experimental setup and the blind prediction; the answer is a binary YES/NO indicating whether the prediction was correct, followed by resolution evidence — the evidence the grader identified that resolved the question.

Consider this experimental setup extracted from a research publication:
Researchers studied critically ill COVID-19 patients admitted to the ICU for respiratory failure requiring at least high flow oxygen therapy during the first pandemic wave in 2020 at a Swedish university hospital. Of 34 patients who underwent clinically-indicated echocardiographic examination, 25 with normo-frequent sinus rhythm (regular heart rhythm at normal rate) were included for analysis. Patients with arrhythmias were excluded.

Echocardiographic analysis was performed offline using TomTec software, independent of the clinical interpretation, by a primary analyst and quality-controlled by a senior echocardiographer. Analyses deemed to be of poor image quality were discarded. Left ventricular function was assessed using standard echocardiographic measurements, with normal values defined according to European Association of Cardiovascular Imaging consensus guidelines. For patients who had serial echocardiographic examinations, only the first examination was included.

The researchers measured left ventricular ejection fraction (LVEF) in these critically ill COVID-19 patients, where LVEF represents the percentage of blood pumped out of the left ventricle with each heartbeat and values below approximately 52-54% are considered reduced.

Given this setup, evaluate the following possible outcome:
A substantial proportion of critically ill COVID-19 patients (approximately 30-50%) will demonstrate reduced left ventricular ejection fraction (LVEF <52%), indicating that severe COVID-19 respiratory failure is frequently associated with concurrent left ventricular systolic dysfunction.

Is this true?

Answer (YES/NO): NO